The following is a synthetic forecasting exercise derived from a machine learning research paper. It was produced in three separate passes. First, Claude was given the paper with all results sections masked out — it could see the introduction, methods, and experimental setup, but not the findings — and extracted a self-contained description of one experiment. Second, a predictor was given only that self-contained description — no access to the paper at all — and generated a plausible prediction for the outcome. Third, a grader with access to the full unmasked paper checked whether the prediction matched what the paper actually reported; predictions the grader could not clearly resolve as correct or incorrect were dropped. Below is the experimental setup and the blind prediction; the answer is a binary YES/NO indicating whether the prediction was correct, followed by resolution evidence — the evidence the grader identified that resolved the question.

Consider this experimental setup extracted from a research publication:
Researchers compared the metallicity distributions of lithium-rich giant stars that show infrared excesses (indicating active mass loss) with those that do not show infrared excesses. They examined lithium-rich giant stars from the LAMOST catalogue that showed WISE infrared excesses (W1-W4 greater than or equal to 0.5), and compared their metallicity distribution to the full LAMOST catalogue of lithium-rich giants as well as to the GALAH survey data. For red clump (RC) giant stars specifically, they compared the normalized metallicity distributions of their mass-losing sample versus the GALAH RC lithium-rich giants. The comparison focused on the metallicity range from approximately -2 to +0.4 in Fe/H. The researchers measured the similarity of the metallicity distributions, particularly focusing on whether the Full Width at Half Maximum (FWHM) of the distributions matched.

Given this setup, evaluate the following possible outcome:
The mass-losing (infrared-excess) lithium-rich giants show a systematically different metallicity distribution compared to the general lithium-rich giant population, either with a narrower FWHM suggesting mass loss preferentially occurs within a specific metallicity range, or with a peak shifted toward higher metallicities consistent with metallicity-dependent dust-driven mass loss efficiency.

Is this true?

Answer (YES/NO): NO